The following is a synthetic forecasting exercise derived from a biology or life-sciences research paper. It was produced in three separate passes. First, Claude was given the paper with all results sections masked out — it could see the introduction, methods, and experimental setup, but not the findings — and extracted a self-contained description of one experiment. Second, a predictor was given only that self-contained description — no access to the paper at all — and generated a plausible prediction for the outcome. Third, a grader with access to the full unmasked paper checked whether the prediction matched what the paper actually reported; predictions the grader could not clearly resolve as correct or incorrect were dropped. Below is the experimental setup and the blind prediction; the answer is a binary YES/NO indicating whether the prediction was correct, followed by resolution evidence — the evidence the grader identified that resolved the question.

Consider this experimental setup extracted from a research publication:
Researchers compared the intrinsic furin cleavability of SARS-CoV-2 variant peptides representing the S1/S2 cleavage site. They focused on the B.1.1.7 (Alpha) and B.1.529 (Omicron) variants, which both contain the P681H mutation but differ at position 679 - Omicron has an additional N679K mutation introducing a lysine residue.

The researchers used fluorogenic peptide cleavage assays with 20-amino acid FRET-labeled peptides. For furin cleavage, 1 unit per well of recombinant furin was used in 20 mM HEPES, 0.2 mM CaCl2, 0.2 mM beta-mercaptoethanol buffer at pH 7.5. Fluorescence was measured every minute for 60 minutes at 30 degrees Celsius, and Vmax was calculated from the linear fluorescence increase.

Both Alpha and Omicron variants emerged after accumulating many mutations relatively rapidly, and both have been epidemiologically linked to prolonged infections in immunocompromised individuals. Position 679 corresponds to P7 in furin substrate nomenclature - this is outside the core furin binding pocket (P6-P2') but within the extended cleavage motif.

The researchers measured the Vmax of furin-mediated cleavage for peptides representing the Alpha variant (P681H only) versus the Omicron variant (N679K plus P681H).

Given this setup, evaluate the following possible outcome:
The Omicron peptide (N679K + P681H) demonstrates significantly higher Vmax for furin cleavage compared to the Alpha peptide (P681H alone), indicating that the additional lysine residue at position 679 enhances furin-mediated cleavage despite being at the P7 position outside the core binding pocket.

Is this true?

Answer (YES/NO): YES